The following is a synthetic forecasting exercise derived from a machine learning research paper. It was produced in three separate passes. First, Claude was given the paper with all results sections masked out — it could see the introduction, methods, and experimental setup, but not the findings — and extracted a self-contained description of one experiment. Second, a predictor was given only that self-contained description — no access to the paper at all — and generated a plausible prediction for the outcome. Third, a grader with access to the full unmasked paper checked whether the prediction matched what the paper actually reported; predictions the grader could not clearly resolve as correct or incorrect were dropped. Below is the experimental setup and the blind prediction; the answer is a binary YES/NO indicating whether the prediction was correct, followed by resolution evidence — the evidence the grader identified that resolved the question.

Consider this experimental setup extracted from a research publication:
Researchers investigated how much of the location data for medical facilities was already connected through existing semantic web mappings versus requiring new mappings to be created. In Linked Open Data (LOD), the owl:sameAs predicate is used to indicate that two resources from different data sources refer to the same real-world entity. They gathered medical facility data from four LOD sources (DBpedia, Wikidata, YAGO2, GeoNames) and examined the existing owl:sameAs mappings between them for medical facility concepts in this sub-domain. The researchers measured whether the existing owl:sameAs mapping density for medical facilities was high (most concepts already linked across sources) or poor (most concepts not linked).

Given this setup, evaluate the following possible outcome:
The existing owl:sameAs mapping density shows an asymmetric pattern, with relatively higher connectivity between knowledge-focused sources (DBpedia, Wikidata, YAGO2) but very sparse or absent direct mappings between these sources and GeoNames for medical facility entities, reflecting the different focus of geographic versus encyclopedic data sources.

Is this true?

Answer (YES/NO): YES